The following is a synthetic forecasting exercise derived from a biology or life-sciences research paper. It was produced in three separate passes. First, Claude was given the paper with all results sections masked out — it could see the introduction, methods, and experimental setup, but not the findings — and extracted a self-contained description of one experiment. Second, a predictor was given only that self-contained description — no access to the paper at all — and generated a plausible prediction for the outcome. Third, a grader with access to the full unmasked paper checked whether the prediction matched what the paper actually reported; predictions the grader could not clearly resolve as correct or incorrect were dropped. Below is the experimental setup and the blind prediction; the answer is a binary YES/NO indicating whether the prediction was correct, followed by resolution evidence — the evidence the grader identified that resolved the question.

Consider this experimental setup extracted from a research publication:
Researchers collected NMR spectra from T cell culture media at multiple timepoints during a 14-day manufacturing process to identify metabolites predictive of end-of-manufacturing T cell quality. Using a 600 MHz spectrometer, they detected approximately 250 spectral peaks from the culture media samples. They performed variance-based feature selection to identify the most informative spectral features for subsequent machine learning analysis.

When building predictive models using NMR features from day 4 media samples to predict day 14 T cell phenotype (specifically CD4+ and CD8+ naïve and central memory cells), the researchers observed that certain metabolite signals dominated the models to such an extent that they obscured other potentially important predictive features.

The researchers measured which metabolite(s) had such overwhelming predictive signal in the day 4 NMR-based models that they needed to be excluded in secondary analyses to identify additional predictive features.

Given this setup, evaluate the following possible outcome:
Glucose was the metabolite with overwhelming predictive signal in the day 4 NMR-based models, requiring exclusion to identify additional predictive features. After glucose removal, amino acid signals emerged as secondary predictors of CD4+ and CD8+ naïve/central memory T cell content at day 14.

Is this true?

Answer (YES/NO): NO